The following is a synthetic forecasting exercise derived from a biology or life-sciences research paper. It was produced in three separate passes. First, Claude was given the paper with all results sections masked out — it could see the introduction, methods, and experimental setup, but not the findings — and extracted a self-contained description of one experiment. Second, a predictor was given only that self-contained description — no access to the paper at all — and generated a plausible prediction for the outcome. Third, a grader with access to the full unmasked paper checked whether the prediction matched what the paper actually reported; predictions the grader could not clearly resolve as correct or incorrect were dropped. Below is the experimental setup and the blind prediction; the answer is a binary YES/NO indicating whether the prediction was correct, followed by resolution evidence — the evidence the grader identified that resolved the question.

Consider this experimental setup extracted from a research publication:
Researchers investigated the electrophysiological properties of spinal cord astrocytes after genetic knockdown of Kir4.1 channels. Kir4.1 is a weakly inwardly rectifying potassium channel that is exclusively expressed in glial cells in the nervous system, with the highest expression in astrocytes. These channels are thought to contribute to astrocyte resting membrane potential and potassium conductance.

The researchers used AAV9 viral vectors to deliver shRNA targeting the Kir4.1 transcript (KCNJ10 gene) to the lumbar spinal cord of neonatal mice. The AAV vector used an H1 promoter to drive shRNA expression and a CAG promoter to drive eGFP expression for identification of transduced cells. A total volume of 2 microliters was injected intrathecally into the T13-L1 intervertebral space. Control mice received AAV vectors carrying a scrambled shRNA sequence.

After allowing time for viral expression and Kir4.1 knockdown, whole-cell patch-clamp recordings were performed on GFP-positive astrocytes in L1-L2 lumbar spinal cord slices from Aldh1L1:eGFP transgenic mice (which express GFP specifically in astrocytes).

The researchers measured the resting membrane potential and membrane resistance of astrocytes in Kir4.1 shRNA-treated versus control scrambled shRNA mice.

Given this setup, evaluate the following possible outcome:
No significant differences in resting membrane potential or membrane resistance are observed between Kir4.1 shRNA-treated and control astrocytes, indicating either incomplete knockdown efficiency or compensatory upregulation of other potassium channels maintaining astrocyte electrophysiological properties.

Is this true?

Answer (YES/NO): NO